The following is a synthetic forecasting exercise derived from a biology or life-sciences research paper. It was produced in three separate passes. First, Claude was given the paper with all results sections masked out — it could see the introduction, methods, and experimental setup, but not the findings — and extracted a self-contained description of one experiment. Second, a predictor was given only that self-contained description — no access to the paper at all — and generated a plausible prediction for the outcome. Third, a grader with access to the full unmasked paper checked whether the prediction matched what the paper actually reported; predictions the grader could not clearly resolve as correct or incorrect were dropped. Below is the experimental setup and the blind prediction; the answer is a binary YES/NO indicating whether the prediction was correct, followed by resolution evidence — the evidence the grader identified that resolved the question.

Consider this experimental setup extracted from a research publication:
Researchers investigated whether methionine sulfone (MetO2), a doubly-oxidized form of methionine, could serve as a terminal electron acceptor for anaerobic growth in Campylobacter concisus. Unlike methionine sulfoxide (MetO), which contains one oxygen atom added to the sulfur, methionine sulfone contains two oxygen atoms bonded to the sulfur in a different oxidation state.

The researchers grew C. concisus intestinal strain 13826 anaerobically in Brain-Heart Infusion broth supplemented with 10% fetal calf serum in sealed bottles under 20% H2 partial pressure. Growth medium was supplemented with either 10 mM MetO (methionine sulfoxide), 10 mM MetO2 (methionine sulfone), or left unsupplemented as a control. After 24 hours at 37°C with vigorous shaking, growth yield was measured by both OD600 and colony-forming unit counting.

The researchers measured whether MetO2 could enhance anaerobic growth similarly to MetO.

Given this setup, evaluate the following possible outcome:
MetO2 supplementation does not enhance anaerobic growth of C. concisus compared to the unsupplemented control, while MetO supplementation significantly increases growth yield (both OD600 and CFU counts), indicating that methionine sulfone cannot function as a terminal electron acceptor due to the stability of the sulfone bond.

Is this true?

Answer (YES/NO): YES